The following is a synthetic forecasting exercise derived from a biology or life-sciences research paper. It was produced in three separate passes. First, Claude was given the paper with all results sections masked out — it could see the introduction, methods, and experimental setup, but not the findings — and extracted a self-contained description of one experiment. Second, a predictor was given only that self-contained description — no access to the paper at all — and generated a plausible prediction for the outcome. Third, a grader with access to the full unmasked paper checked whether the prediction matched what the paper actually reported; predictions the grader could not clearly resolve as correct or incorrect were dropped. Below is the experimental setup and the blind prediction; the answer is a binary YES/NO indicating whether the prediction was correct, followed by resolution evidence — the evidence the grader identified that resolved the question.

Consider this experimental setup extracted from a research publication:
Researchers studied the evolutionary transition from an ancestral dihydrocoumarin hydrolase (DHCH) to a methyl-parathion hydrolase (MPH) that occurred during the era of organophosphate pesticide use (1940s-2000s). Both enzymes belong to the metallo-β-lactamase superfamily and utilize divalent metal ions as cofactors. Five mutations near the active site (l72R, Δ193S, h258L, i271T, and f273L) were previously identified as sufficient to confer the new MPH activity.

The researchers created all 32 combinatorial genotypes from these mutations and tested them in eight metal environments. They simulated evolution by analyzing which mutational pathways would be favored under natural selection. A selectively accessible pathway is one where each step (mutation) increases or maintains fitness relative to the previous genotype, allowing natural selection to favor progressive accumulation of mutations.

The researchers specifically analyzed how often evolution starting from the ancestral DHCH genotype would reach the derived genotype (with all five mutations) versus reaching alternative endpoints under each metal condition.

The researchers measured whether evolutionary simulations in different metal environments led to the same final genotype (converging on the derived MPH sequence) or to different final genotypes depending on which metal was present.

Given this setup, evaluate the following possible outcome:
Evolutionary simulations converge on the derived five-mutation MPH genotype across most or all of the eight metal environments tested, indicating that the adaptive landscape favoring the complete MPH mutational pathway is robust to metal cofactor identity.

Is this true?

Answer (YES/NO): NO